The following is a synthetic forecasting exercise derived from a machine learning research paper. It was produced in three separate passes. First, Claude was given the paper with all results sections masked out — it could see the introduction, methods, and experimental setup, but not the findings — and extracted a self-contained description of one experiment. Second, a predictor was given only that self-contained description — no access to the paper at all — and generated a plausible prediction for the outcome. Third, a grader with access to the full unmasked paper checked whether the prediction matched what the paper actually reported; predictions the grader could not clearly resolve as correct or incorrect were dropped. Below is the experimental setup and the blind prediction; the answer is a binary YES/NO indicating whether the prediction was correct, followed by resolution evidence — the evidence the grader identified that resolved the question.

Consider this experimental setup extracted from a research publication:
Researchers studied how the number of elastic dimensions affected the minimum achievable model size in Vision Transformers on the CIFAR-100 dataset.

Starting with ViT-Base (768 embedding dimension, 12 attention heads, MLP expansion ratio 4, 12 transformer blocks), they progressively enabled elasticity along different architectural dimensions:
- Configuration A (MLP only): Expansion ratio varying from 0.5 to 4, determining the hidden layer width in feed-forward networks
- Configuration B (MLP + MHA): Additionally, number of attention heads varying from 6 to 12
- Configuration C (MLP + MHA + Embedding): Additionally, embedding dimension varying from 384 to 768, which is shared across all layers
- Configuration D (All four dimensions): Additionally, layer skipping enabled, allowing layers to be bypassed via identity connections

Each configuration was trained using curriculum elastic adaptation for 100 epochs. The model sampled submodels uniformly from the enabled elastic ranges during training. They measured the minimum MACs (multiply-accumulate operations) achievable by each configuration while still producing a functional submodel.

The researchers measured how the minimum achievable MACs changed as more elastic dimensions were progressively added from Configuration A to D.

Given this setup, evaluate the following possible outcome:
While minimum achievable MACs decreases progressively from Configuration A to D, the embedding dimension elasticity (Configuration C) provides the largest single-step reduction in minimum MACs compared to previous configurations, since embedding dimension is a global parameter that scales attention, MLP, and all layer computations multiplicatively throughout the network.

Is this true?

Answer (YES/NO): NO